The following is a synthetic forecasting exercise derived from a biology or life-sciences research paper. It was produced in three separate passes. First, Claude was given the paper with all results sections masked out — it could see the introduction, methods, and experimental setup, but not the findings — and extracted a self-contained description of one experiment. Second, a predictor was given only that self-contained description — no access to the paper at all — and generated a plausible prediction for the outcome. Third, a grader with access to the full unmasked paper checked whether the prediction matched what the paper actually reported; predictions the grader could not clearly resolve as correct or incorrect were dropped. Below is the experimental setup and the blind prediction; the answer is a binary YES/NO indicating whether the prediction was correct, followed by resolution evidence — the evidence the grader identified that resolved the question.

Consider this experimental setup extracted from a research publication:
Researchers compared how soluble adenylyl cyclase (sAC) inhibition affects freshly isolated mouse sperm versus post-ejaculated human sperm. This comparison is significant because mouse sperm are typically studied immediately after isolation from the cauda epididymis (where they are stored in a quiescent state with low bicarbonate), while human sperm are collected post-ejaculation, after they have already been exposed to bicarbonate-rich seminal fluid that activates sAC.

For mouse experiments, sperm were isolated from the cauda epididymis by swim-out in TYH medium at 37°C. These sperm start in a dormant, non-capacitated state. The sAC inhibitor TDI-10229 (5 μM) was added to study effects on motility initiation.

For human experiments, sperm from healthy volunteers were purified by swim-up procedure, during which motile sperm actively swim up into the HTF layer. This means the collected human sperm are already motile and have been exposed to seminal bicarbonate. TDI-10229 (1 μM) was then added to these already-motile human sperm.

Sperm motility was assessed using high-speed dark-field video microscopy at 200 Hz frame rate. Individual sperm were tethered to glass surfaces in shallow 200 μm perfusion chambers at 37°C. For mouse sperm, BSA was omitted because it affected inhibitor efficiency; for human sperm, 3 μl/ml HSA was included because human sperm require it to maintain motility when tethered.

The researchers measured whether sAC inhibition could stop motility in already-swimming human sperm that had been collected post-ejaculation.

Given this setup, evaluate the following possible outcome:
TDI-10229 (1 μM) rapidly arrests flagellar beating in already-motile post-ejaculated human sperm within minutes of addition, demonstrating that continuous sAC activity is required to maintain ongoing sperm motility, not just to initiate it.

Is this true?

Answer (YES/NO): NO